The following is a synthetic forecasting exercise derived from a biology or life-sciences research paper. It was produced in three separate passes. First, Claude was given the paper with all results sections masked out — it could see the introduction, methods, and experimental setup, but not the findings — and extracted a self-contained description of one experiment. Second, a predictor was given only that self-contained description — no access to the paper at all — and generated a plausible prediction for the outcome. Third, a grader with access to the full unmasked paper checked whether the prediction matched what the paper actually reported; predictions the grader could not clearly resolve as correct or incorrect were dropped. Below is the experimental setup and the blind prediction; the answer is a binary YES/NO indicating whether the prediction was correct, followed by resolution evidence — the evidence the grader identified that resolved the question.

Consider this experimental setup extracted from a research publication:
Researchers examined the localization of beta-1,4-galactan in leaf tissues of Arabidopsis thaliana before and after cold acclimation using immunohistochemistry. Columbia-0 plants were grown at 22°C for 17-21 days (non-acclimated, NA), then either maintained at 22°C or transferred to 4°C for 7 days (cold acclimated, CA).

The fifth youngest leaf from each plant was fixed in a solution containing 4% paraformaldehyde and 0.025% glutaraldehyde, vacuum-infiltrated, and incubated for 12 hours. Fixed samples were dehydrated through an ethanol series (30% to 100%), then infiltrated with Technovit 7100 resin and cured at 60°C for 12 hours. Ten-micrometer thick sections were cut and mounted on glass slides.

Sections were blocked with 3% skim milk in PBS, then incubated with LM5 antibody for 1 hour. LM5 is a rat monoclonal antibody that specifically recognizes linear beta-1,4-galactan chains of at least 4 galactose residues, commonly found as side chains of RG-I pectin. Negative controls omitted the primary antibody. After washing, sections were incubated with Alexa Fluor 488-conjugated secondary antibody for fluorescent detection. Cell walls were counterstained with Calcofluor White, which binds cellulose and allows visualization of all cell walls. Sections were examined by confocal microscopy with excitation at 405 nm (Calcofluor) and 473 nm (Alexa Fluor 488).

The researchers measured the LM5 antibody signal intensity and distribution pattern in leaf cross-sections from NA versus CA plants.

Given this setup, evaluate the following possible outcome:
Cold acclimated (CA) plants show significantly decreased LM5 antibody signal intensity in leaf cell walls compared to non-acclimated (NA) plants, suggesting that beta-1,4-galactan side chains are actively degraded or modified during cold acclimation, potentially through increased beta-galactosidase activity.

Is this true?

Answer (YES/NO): NO